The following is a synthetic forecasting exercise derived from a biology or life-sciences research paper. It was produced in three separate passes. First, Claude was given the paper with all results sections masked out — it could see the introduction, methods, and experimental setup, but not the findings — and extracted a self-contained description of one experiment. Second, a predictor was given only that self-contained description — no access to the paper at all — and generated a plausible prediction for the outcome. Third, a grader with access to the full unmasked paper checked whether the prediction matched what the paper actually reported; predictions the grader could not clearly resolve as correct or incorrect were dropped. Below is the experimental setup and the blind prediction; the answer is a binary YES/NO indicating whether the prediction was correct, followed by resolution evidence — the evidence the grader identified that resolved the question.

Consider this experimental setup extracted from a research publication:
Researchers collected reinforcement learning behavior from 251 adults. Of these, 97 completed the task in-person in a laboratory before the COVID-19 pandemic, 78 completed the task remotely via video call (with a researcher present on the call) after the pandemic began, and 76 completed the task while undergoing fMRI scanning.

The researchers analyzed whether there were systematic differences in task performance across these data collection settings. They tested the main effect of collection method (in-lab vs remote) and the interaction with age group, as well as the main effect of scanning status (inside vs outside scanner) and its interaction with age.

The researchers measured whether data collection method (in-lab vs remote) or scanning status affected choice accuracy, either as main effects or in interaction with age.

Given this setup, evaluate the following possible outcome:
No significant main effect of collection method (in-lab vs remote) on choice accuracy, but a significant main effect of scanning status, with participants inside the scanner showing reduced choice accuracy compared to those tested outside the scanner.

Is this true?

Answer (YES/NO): NO